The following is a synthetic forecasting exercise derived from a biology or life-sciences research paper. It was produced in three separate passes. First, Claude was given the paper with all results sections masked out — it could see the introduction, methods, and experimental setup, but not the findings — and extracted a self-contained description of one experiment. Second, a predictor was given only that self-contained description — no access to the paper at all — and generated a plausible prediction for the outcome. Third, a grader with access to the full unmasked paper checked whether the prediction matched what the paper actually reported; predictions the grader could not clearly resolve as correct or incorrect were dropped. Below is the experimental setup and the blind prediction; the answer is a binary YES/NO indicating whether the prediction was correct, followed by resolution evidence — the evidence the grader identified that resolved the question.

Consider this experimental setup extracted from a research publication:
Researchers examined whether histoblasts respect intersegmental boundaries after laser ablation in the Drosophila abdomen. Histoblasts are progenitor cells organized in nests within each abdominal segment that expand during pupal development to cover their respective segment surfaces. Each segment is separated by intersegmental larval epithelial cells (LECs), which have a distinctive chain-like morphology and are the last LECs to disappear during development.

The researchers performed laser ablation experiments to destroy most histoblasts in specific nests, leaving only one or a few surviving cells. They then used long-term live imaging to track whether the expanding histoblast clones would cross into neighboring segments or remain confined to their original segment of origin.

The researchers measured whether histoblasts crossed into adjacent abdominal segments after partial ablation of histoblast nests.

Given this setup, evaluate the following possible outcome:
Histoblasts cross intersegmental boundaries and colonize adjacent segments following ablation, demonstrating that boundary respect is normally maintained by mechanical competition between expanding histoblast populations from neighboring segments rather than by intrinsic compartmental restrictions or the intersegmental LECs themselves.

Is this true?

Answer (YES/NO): NO